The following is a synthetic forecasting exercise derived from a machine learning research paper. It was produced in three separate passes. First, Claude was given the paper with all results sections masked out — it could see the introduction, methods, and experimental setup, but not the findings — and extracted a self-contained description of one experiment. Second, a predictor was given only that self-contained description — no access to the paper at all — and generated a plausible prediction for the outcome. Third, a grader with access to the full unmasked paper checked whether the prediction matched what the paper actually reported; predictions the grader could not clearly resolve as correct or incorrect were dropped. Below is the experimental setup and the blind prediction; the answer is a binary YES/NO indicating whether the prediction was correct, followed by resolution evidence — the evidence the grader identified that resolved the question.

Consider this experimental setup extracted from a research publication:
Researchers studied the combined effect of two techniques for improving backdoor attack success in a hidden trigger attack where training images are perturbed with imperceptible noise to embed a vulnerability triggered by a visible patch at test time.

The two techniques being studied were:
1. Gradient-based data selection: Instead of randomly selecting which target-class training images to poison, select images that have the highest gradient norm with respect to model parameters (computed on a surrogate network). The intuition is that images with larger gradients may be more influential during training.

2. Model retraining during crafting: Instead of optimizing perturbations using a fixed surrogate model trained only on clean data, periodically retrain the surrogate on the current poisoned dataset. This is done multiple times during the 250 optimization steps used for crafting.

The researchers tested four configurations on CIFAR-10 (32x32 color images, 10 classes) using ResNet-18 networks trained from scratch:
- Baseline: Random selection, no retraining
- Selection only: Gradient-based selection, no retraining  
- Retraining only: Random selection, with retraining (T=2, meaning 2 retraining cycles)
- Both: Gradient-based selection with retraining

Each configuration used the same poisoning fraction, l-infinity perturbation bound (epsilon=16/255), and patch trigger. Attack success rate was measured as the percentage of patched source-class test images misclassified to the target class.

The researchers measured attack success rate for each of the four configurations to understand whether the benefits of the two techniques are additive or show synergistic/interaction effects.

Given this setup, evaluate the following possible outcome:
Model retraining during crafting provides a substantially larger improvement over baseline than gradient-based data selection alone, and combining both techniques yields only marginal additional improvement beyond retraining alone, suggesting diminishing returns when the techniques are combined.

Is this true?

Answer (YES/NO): NO